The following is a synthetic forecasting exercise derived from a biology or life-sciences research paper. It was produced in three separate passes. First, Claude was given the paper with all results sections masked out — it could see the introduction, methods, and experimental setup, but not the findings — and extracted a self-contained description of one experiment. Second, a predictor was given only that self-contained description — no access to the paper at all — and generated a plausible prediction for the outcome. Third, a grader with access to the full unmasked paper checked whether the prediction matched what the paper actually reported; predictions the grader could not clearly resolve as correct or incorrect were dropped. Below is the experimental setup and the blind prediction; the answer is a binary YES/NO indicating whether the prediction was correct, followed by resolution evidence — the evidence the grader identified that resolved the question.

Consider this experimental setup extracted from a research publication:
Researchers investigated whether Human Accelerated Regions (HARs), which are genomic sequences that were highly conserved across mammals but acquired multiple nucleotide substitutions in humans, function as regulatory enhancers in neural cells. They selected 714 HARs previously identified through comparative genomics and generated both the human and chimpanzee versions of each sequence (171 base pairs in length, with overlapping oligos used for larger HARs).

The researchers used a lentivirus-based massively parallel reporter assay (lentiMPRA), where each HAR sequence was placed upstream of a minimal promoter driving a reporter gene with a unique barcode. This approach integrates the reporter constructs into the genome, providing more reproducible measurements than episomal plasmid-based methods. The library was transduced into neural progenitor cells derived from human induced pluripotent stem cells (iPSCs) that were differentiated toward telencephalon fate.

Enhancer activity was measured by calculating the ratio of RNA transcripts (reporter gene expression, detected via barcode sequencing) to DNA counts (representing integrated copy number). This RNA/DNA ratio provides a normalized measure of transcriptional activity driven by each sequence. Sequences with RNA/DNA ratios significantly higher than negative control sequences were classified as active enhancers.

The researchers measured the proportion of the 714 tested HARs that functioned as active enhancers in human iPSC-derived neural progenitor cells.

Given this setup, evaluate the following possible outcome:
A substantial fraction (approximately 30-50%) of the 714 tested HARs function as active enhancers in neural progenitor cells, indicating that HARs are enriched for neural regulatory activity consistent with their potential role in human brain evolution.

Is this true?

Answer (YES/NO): YES